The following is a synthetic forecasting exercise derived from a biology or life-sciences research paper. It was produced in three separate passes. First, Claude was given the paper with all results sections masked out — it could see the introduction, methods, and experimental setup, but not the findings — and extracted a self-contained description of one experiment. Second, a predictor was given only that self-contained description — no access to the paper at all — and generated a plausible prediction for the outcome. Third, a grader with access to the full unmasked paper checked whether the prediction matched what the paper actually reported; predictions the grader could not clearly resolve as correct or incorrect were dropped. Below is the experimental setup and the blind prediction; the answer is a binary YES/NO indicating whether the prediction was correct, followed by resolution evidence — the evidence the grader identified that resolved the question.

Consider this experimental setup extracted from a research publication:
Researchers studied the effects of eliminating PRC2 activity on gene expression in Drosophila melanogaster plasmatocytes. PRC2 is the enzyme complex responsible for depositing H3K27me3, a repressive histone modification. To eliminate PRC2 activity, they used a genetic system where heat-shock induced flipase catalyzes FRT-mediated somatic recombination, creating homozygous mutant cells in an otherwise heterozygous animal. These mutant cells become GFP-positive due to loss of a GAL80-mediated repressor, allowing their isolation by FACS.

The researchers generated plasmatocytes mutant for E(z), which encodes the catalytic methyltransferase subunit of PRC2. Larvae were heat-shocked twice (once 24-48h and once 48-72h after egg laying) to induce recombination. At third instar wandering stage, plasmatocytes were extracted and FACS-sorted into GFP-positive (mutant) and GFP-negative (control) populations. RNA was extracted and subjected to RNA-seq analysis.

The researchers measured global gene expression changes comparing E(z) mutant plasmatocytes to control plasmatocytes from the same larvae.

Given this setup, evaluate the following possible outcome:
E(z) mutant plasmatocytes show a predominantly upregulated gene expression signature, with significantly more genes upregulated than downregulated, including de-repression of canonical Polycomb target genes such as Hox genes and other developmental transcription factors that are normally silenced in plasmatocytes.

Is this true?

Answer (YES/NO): YES